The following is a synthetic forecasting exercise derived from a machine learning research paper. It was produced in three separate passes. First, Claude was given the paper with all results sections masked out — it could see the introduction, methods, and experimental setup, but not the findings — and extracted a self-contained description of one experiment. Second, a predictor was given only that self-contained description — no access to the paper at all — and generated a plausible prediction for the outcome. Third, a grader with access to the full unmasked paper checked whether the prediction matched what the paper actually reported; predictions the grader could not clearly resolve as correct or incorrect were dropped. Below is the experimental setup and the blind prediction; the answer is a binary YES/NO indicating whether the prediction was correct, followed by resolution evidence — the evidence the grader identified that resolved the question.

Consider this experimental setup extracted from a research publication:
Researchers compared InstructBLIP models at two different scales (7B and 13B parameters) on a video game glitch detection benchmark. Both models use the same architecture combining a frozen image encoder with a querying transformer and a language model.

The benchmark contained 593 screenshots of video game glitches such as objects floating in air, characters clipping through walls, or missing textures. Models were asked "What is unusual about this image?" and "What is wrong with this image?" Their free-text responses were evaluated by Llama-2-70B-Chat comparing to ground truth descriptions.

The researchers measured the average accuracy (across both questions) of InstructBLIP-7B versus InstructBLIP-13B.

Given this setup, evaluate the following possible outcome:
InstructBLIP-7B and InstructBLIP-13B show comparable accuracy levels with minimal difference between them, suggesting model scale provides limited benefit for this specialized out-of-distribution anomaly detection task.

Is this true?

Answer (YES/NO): NO